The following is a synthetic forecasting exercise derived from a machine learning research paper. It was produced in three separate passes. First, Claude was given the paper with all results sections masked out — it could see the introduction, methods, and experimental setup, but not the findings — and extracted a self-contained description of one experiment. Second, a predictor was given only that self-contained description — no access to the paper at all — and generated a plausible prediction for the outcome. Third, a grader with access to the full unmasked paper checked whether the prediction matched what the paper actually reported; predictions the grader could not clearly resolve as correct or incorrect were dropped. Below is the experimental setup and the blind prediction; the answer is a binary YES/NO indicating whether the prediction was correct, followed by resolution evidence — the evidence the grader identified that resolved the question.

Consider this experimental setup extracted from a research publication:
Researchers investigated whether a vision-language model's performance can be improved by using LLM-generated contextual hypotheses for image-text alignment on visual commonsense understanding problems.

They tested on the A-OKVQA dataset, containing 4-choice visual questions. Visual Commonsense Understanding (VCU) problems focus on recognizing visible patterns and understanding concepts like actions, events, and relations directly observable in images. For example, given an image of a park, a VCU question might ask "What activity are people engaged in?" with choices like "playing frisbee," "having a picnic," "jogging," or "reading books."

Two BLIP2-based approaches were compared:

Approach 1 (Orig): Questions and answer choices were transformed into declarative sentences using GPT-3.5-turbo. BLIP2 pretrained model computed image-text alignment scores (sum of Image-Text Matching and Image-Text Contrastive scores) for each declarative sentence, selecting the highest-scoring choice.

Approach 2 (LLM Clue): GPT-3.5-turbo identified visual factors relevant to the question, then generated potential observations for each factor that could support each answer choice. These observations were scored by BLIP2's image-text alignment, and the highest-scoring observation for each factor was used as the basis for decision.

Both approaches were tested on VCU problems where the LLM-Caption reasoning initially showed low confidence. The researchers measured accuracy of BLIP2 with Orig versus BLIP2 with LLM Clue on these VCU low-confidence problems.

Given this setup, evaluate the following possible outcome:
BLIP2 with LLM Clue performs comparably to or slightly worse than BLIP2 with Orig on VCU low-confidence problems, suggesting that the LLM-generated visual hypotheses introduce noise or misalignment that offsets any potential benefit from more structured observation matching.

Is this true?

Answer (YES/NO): YES